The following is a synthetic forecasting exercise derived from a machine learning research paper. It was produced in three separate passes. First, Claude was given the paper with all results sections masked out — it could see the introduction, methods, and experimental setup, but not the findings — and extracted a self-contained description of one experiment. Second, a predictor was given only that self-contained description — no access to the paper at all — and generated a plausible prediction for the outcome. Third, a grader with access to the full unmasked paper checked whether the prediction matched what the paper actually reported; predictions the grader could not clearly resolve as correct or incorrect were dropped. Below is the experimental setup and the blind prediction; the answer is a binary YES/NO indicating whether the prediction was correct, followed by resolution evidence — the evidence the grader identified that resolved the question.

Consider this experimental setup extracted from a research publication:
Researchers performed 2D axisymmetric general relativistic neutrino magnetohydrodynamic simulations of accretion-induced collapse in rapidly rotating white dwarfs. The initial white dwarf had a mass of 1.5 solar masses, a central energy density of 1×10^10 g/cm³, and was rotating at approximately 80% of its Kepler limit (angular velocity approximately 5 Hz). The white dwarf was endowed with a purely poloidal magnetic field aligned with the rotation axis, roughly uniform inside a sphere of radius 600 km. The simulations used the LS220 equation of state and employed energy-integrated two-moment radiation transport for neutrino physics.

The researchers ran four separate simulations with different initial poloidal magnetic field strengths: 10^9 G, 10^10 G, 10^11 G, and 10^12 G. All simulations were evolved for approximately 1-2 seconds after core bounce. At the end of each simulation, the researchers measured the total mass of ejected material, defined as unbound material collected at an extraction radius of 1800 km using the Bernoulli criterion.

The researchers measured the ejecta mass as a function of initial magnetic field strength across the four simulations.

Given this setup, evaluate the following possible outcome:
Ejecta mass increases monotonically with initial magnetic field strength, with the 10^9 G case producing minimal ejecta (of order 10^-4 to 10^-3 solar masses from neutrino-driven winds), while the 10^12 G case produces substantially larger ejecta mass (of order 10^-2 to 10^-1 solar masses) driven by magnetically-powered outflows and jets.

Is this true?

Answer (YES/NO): NO